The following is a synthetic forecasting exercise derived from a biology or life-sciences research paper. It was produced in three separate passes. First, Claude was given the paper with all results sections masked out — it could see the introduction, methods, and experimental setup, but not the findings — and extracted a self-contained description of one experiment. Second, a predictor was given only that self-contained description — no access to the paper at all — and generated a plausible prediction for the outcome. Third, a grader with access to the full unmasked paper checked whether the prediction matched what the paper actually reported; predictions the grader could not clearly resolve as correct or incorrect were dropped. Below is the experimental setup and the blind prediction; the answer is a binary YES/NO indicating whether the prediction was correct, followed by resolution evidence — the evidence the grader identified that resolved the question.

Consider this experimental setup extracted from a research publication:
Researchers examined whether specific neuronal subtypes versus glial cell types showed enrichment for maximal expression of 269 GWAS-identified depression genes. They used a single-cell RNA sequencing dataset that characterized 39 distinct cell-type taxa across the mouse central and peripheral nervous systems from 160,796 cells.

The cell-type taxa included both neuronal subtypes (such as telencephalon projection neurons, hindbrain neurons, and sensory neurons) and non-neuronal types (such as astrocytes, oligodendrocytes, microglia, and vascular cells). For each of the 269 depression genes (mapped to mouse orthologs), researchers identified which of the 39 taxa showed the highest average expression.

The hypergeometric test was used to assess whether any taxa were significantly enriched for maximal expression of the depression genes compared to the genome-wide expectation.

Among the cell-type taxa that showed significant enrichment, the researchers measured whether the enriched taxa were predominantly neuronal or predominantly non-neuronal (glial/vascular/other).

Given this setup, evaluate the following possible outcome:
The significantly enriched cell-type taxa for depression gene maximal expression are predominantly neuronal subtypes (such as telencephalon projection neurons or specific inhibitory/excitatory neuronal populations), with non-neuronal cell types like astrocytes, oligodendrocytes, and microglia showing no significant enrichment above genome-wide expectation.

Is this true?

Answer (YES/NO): YES